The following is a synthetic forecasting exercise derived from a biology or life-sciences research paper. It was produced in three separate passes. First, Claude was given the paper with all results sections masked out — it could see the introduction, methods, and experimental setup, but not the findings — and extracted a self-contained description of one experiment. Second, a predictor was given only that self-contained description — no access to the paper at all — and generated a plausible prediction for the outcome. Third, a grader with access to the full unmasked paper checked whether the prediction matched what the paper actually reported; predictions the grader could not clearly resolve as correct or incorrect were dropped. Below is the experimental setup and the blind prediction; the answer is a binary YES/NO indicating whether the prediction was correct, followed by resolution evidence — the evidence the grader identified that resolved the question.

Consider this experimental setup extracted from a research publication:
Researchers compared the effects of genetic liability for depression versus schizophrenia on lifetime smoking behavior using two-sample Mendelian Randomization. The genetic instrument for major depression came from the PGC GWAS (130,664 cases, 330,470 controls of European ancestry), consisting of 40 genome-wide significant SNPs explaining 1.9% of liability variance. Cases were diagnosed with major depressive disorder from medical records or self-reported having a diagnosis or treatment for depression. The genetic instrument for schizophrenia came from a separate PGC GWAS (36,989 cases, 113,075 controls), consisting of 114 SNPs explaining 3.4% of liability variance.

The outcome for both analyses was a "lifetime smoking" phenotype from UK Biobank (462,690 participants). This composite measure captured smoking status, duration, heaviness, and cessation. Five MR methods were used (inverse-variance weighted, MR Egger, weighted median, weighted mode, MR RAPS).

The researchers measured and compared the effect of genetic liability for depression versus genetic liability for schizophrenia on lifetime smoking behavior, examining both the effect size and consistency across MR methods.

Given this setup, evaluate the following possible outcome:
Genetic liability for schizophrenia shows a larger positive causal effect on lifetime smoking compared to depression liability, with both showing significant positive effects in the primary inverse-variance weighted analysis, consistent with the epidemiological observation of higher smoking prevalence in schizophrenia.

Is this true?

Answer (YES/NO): NO